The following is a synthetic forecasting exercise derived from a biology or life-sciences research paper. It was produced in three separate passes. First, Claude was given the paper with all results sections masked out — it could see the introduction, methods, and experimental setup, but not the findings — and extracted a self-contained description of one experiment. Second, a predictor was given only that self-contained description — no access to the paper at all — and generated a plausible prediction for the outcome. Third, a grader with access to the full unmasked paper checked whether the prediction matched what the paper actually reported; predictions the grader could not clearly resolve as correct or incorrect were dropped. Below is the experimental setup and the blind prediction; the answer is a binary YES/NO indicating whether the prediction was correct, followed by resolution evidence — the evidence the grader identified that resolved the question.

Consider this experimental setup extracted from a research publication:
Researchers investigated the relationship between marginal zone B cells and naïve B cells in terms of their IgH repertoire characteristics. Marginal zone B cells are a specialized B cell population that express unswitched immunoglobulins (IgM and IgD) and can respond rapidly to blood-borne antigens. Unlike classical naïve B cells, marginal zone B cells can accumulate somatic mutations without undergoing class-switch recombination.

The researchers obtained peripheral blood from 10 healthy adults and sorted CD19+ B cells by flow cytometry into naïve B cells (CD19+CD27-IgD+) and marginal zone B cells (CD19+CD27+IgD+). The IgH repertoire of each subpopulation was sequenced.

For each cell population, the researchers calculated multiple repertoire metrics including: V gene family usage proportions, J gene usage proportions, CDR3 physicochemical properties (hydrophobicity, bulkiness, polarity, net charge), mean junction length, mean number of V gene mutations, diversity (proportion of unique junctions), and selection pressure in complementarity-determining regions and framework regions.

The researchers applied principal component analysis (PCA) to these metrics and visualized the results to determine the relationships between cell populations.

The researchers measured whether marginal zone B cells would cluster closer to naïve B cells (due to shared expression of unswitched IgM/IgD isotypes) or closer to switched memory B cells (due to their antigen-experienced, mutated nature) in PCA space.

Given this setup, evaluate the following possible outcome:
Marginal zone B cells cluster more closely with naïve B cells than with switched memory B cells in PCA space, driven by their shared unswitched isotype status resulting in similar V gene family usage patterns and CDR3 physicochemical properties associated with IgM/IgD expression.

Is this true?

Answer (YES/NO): NO